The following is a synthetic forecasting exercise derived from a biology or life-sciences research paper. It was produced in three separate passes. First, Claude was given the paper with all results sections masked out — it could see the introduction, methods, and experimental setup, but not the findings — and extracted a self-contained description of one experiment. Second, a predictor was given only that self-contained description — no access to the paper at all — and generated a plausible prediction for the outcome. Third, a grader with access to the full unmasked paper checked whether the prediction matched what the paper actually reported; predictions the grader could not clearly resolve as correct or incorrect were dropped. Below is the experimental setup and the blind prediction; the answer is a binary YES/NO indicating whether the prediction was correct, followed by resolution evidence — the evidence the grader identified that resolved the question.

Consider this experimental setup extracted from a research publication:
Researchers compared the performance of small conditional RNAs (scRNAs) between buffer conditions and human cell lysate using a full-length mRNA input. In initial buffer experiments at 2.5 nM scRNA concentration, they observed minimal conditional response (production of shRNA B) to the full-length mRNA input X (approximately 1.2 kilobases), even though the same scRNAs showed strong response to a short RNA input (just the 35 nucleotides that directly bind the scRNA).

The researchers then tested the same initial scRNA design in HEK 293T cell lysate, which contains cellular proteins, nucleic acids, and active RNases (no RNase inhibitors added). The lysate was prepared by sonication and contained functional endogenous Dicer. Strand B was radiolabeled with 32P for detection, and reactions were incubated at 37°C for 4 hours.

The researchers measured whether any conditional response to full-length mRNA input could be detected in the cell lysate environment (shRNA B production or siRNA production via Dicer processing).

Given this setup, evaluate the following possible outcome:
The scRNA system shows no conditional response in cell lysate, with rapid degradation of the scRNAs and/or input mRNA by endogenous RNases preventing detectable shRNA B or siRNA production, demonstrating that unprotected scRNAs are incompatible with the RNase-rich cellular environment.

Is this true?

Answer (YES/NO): NO